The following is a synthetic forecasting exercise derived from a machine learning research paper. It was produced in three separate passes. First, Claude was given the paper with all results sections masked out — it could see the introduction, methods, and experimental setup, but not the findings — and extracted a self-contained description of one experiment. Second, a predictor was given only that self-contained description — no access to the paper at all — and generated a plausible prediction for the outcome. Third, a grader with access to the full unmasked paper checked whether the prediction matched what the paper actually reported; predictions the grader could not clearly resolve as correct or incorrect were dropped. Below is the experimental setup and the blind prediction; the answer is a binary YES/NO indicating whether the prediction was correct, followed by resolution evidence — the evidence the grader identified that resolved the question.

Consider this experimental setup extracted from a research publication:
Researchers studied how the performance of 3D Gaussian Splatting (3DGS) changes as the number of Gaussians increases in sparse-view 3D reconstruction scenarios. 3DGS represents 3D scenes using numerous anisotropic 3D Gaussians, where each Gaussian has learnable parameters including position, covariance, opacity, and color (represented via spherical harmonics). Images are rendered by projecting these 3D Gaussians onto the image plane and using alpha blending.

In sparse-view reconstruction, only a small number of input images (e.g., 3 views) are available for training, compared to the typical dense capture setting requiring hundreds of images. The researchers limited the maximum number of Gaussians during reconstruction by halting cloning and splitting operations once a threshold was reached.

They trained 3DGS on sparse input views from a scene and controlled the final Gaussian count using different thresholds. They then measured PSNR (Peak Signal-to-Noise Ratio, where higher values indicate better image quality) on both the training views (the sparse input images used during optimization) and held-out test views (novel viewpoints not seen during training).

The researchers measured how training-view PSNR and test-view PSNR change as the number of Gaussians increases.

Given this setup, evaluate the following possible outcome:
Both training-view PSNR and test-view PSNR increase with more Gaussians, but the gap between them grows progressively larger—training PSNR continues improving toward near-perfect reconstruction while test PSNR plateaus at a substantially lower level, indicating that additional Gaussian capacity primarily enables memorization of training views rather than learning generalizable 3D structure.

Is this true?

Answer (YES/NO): NO